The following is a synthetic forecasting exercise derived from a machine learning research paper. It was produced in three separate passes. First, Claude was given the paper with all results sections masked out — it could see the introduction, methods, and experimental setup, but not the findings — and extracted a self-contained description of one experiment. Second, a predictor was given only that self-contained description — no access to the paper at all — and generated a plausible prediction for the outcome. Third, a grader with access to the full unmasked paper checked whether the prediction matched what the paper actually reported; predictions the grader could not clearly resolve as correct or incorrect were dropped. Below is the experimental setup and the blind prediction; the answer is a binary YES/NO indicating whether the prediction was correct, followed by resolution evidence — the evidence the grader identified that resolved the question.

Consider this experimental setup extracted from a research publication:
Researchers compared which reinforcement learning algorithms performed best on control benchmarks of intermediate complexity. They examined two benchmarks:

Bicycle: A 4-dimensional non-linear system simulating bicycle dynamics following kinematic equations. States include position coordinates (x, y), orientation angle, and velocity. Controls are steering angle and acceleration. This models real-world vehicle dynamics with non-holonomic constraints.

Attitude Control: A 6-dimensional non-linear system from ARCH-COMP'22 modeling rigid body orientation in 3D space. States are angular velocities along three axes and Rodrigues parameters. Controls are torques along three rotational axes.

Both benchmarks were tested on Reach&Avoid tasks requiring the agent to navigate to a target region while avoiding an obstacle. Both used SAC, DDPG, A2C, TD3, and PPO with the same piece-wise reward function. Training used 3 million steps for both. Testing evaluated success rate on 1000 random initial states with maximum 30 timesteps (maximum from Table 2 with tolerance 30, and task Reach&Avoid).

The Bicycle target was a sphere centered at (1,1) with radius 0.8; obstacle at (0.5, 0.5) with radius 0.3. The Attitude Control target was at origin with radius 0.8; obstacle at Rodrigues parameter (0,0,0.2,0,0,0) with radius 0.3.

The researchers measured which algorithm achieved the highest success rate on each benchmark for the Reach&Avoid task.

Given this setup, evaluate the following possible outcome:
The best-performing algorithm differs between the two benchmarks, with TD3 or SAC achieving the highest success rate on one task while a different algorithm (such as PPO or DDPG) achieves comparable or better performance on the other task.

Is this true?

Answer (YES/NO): NO